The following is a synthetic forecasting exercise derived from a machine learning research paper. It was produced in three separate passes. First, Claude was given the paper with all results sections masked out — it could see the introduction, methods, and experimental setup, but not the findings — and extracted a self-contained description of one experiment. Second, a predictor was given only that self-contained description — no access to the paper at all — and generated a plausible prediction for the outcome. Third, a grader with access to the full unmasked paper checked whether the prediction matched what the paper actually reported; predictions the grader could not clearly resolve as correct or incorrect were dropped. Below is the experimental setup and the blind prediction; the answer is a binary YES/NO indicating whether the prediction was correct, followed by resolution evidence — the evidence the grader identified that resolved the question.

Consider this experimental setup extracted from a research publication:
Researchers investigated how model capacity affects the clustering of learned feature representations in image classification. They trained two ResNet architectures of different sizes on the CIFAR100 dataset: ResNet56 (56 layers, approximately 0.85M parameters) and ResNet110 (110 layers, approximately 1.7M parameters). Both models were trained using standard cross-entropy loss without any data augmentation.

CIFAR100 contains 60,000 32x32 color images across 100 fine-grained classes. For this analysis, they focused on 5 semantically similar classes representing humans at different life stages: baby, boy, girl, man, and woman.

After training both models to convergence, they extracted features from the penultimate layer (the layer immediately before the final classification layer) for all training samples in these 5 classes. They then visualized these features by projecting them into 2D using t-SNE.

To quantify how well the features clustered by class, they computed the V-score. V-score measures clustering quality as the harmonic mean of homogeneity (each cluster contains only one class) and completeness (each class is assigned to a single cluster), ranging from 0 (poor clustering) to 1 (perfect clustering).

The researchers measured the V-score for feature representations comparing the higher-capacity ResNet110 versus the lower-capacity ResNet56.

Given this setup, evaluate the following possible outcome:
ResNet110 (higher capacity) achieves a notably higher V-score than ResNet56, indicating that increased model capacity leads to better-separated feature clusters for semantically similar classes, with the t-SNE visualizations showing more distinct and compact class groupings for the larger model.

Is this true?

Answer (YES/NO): YES